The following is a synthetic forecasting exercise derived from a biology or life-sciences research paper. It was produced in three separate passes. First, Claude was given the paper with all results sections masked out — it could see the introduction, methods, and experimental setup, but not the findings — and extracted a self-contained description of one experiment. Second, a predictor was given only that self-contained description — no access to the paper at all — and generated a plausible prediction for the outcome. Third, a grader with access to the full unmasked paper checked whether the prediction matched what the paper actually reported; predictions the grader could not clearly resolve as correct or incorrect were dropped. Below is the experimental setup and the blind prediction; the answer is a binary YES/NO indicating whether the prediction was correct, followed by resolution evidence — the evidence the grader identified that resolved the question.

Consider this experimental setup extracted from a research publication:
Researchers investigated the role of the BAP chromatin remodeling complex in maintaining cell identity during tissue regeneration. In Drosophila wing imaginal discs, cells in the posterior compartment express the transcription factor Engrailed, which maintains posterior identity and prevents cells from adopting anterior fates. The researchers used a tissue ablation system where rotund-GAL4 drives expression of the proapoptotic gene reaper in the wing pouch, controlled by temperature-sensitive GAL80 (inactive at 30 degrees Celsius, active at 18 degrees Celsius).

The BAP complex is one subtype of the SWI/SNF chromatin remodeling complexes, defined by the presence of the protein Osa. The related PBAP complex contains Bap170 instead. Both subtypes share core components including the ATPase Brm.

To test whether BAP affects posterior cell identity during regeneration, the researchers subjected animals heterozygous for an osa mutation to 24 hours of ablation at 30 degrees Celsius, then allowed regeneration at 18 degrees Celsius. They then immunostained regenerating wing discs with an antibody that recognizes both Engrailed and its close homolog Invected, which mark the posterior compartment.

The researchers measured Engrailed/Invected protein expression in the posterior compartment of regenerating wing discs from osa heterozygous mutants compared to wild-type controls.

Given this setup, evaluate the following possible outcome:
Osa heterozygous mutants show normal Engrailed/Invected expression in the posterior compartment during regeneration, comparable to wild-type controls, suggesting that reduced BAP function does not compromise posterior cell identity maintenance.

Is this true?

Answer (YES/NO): NO